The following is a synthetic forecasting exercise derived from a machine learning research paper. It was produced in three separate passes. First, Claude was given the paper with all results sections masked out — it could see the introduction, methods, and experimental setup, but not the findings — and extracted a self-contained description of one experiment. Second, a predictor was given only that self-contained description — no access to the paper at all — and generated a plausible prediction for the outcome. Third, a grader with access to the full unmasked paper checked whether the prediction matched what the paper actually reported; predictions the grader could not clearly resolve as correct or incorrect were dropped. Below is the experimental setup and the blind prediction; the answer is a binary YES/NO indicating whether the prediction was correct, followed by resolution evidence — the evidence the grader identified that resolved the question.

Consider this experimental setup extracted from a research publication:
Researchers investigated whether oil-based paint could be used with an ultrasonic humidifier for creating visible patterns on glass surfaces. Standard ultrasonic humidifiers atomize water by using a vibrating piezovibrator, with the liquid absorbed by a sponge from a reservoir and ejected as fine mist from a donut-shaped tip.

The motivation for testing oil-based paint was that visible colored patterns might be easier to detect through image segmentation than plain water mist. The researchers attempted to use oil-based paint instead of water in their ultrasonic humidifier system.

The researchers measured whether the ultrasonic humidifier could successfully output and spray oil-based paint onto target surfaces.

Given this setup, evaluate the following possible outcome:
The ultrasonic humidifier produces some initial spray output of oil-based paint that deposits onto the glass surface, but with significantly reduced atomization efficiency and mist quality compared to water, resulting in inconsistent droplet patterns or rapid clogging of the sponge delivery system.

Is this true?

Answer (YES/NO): NO